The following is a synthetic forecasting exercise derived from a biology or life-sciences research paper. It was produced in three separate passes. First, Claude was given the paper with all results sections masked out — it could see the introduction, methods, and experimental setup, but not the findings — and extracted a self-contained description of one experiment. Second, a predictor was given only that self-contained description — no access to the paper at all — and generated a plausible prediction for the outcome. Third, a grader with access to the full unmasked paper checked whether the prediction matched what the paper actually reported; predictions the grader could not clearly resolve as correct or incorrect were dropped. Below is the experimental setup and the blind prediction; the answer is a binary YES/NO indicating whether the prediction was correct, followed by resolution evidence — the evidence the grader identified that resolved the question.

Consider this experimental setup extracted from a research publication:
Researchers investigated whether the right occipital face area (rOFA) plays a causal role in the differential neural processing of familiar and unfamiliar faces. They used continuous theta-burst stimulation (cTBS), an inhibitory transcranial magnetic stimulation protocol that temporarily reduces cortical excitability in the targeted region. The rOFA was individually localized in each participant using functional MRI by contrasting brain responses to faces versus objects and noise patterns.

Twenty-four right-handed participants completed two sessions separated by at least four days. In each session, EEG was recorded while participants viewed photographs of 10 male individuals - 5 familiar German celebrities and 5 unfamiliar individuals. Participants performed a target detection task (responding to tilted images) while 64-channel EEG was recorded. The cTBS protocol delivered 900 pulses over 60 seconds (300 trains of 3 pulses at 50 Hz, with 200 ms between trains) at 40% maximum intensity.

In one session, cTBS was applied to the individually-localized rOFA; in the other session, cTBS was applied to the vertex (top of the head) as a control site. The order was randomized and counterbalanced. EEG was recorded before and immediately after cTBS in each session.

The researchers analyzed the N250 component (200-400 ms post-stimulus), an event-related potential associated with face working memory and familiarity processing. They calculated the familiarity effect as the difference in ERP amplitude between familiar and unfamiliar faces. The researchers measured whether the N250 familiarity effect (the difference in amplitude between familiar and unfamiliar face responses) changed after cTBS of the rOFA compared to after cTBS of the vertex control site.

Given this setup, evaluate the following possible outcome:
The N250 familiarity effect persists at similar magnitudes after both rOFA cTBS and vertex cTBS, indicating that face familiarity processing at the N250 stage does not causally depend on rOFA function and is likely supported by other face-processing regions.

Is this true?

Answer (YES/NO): NO